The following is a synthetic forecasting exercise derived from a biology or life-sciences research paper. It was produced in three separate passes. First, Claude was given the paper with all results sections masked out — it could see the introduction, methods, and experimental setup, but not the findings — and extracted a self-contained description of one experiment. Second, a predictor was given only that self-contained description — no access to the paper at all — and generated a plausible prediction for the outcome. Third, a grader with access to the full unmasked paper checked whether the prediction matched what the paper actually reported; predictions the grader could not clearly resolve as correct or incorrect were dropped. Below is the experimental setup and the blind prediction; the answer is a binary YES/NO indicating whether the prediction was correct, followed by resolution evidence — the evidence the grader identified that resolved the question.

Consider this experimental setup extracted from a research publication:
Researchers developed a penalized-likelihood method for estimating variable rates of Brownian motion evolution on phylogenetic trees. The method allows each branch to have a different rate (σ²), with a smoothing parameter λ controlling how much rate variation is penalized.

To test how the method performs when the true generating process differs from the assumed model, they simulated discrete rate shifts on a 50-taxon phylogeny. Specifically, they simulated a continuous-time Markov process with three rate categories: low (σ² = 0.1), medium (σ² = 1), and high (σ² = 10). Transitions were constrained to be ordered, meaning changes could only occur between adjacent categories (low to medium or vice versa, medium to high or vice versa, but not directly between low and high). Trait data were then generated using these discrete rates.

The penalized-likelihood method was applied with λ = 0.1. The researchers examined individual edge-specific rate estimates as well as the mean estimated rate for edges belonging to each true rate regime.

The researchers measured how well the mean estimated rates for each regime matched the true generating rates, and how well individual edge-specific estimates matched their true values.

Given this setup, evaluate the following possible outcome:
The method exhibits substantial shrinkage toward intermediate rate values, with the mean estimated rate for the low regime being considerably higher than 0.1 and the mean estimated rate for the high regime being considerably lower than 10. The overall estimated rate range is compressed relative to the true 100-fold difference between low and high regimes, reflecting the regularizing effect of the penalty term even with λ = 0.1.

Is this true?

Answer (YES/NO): NO